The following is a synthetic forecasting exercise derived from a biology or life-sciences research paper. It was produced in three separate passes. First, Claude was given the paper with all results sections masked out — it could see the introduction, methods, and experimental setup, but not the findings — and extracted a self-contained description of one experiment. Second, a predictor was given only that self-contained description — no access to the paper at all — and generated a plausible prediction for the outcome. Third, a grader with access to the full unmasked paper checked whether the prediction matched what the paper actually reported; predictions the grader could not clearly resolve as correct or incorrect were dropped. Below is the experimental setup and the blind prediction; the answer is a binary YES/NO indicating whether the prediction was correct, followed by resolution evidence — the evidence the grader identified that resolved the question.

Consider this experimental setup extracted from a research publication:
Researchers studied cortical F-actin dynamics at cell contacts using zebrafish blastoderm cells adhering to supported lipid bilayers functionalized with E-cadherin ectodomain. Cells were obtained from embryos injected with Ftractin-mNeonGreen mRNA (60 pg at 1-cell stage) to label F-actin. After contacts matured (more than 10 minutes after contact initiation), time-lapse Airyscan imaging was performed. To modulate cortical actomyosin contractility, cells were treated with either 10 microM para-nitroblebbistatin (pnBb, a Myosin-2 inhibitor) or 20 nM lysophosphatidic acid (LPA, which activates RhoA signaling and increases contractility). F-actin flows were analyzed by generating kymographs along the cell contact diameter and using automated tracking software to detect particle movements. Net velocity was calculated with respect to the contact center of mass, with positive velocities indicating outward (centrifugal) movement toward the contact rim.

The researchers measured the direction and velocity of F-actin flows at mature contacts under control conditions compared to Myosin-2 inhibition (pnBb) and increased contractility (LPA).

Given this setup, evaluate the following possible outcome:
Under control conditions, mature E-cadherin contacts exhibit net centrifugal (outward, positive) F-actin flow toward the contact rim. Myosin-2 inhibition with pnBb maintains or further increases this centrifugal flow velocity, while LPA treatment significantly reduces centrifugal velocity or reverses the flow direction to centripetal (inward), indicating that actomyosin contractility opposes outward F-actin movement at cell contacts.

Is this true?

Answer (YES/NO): NO